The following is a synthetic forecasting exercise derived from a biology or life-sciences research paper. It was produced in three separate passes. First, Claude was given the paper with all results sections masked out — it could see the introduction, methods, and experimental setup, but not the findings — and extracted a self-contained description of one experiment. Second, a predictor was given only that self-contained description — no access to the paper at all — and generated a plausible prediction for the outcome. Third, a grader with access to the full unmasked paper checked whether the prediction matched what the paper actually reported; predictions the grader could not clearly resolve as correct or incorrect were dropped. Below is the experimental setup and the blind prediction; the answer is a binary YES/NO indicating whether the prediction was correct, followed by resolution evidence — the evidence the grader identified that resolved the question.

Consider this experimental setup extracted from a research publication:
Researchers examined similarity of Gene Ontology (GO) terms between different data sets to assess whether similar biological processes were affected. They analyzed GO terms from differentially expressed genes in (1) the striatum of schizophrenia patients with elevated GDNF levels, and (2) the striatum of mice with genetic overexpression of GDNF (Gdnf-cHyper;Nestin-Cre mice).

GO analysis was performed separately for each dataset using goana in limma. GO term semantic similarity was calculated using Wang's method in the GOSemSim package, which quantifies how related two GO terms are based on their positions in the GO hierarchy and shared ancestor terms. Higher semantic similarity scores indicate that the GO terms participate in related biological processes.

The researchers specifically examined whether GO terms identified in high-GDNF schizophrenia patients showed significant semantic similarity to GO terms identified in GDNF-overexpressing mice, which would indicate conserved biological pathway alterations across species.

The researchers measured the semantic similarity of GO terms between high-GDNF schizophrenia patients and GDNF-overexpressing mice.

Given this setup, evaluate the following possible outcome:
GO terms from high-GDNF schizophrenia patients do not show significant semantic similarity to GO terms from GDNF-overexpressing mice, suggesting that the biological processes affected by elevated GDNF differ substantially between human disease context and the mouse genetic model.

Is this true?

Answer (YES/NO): NO